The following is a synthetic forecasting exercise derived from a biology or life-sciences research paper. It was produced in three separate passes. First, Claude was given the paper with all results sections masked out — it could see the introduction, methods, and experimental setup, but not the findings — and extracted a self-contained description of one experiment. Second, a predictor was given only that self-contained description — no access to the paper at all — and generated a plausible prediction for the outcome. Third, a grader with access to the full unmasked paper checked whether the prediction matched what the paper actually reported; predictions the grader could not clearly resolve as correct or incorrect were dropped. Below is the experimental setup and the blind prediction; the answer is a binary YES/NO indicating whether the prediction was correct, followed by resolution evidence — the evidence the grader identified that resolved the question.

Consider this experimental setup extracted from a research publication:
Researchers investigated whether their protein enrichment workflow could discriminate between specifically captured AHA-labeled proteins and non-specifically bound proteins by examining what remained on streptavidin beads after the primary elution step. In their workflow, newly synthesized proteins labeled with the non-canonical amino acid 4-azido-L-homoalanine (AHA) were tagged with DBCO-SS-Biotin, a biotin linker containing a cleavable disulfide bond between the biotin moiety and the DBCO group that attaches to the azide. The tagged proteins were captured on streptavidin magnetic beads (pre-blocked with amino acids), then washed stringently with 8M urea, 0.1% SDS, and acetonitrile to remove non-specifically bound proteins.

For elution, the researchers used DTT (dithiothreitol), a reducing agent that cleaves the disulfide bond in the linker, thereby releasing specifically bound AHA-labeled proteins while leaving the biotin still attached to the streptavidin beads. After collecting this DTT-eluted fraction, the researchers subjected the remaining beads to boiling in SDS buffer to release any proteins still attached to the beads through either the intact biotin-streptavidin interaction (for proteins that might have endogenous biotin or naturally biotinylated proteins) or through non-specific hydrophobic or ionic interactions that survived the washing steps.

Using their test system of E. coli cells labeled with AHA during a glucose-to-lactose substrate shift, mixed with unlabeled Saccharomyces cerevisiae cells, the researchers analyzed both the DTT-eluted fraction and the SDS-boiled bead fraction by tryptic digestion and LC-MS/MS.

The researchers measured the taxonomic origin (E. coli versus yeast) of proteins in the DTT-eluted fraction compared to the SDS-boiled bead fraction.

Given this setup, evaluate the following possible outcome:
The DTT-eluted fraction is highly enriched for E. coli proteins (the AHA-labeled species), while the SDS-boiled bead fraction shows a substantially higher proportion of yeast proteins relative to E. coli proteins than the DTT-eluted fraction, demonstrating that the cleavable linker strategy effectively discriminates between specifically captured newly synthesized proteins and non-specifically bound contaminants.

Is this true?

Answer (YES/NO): NO